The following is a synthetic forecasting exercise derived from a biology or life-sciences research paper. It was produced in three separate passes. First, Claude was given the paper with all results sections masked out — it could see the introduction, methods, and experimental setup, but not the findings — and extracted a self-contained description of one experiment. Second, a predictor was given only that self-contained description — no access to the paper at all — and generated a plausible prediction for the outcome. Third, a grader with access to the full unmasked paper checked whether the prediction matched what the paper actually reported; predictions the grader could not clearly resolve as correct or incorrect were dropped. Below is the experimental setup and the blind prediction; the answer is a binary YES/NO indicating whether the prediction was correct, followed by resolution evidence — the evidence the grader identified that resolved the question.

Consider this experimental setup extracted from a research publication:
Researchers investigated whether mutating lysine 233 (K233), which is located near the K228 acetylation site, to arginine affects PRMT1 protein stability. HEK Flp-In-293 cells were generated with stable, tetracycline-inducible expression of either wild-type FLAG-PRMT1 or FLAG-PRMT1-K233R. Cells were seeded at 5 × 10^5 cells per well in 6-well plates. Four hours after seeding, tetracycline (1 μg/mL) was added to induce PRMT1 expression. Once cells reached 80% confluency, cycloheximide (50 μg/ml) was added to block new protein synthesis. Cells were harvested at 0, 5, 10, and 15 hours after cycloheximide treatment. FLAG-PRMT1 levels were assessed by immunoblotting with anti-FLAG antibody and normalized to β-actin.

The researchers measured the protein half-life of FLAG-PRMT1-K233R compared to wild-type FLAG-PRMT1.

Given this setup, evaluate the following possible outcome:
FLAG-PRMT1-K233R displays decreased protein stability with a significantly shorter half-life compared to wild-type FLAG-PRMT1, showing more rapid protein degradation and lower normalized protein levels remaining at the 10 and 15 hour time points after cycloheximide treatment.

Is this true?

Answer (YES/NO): NO